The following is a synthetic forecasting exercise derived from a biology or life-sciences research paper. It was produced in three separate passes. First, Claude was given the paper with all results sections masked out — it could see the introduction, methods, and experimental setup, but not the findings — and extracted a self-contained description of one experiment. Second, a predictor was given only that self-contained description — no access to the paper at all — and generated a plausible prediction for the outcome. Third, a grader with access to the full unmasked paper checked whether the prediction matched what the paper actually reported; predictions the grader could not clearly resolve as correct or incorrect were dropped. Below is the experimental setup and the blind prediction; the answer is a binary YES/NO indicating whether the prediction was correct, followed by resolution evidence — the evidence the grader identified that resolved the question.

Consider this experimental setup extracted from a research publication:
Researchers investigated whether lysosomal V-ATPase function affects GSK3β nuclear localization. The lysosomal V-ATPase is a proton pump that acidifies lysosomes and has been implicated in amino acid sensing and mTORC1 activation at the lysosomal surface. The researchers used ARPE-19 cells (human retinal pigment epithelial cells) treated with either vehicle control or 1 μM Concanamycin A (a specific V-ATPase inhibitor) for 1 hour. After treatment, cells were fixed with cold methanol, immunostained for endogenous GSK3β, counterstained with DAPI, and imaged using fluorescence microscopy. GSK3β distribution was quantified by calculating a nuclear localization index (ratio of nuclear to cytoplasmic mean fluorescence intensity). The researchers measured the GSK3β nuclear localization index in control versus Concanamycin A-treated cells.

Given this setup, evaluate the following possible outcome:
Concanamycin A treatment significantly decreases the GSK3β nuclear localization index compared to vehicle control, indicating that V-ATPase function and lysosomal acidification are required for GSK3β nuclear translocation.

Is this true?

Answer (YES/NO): NO